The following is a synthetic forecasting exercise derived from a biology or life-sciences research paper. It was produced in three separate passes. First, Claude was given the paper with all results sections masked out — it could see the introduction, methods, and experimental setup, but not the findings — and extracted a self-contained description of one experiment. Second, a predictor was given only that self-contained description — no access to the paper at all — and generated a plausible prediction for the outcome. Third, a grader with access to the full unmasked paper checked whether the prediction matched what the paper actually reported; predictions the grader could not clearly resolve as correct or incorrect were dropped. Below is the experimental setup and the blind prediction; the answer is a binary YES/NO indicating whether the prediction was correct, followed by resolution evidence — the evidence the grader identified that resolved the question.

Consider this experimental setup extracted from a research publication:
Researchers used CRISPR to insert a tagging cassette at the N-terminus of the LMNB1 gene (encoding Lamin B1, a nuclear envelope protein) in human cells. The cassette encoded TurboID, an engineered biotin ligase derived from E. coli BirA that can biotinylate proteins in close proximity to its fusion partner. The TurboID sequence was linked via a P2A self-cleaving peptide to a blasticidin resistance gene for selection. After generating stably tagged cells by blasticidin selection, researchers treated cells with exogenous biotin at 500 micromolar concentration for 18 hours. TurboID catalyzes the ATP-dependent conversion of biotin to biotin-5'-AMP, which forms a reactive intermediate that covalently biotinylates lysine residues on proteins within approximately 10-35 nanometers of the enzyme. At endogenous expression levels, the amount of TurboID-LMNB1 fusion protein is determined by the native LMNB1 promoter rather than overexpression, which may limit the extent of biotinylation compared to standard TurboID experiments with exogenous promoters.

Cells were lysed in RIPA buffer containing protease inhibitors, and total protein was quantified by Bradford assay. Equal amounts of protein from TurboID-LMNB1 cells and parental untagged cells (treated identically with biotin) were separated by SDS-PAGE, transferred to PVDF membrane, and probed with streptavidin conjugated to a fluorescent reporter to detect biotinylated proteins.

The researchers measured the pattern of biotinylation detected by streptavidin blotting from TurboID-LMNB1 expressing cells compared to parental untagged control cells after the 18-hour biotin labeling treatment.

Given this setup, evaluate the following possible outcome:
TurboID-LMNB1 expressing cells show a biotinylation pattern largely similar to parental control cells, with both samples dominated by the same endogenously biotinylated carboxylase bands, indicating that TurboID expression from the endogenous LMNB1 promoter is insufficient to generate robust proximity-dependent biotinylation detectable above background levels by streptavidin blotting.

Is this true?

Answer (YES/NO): NO